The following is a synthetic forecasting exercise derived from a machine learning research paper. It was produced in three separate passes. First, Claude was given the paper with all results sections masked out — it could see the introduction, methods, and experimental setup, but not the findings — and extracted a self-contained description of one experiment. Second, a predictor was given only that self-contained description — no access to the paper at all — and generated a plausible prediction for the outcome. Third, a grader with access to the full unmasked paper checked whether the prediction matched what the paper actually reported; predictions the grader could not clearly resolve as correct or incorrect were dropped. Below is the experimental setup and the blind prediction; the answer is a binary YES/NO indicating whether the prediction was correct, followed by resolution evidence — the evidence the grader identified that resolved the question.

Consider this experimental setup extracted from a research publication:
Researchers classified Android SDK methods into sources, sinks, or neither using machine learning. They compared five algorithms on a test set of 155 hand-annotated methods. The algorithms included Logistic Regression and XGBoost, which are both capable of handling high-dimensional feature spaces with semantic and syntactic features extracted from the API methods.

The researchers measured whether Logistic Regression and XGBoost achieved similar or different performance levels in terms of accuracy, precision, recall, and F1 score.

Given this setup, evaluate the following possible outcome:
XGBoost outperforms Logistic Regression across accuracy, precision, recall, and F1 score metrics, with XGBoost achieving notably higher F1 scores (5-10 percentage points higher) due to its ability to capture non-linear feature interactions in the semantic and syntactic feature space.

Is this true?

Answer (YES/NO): NO